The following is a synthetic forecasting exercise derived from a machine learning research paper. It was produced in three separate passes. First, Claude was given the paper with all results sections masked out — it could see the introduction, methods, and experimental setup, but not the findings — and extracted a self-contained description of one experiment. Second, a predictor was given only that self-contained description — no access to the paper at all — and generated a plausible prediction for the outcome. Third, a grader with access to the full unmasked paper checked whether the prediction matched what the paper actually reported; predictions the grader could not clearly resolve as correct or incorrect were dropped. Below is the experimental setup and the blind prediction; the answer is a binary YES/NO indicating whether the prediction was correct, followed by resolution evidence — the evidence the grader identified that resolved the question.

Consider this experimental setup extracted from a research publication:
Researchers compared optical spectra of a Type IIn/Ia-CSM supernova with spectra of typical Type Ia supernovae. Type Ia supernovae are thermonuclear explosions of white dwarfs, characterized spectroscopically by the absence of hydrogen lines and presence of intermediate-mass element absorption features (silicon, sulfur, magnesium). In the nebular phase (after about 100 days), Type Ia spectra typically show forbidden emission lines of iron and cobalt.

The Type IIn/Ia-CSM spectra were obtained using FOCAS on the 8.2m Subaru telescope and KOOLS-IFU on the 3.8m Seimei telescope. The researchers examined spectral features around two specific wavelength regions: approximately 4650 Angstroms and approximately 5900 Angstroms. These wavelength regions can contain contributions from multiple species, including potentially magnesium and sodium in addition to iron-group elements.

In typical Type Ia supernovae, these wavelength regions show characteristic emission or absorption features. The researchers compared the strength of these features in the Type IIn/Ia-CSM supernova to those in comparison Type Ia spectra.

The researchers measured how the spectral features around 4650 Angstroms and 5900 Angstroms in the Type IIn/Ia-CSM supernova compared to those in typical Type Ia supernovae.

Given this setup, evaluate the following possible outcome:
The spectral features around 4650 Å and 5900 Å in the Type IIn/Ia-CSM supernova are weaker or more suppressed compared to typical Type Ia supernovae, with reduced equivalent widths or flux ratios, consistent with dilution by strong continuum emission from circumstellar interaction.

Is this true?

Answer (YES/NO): NO